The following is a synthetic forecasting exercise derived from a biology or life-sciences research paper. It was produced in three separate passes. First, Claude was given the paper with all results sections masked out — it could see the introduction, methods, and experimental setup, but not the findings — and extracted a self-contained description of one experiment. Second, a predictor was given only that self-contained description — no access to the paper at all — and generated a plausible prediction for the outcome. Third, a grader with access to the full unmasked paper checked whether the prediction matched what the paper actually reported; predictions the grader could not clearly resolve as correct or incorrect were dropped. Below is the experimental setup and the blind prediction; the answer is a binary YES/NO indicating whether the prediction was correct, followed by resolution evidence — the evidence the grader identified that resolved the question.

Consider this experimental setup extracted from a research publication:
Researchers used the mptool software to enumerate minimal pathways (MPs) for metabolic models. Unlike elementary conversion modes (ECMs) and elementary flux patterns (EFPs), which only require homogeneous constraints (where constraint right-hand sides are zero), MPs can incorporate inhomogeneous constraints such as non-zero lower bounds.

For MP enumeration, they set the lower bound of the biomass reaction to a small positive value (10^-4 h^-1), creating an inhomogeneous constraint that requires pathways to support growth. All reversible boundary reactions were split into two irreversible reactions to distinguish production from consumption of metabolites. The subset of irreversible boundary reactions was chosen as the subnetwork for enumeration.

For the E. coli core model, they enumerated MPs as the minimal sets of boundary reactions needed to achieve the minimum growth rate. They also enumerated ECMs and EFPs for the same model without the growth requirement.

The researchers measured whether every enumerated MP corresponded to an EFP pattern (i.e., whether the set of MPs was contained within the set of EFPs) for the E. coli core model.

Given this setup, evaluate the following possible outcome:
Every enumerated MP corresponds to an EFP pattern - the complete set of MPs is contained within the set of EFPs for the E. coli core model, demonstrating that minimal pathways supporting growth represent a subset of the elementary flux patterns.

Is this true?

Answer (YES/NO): YES